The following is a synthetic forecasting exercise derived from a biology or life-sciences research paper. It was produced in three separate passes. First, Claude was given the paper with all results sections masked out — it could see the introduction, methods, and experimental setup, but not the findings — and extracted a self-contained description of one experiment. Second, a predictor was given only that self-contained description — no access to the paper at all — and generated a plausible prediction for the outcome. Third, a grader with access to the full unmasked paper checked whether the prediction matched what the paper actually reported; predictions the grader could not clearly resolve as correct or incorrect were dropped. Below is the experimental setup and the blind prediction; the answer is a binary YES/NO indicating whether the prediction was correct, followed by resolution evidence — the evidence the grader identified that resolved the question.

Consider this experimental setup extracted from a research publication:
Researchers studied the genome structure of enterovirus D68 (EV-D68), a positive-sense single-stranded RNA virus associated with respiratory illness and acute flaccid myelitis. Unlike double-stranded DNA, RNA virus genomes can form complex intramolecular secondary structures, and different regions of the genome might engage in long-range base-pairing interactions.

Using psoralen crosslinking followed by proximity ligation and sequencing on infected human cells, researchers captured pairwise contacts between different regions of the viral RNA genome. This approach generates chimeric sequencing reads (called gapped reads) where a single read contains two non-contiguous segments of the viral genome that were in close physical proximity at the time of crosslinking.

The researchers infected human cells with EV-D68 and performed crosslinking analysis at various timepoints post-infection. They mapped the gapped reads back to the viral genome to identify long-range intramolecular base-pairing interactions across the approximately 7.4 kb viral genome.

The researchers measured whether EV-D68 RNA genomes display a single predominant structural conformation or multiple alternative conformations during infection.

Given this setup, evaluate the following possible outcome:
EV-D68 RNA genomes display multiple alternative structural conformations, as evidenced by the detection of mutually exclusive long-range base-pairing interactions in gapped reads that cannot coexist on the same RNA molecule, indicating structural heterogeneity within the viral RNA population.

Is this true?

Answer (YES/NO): YES